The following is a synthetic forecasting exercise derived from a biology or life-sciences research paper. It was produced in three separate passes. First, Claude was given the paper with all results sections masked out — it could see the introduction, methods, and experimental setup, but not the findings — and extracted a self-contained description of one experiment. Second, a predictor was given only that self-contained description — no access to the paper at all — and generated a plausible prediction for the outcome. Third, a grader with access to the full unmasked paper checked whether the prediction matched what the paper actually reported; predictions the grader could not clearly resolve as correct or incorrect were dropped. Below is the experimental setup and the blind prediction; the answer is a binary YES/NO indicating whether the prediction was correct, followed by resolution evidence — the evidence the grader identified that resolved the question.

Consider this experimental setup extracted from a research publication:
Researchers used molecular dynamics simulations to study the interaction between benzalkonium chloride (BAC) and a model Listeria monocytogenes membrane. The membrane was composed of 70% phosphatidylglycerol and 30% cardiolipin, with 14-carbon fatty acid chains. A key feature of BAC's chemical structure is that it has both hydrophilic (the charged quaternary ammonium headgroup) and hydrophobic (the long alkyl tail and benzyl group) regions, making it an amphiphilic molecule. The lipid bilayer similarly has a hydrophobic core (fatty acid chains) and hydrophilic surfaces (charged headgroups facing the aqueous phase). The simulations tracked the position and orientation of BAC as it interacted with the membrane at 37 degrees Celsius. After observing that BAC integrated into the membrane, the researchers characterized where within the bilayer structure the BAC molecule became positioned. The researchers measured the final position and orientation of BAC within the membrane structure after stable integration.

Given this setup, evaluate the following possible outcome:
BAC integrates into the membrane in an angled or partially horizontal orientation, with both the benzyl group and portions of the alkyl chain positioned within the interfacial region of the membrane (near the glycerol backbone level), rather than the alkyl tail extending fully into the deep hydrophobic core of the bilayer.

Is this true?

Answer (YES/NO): NO